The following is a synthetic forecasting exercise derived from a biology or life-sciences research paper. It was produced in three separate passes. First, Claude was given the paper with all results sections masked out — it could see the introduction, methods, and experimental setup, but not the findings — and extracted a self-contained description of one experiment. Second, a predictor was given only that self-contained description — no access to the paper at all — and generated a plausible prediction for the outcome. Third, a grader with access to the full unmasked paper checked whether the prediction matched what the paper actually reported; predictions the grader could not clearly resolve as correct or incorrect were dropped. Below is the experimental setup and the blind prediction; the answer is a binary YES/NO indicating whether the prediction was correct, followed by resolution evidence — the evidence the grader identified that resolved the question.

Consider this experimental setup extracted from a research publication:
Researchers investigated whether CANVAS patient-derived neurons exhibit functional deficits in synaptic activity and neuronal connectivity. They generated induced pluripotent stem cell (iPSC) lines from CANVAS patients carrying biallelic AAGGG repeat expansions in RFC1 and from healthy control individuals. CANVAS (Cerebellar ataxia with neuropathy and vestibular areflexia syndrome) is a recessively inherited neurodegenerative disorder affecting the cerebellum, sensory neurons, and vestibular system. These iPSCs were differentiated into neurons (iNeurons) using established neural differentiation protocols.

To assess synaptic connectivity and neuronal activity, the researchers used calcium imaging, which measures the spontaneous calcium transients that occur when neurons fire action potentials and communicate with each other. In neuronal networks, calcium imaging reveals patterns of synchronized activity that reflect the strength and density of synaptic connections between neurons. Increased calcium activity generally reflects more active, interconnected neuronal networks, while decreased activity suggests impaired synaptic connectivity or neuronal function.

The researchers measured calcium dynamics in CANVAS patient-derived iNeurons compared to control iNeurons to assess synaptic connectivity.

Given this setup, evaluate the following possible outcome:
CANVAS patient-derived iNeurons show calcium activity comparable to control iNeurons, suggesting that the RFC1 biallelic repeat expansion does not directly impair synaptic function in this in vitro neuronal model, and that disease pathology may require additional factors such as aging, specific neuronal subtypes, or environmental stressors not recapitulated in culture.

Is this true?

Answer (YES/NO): NO